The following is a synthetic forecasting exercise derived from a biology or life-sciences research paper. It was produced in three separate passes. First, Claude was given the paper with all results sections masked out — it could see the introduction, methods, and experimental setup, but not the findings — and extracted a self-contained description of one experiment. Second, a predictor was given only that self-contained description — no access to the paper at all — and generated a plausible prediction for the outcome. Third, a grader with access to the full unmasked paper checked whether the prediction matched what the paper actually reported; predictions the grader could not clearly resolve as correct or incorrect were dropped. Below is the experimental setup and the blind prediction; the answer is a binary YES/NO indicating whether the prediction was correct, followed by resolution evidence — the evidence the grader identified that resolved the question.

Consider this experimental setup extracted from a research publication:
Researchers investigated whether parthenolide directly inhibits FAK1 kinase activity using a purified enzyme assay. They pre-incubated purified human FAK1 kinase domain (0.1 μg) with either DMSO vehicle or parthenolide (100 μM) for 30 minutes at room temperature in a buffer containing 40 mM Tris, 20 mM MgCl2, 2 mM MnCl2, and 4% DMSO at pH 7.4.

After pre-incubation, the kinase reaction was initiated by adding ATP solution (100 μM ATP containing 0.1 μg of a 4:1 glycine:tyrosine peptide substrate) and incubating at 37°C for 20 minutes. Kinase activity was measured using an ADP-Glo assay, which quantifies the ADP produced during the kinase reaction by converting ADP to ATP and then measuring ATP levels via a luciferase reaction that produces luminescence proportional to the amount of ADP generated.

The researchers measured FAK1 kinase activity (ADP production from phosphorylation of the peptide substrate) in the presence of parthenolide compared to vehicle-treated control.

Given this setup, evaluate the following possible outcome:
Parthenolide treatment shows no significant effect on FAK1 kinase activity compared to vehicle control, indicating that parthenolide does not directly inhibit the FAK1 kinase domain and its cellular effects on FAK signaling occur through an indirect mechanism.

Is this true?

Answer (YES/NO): NO